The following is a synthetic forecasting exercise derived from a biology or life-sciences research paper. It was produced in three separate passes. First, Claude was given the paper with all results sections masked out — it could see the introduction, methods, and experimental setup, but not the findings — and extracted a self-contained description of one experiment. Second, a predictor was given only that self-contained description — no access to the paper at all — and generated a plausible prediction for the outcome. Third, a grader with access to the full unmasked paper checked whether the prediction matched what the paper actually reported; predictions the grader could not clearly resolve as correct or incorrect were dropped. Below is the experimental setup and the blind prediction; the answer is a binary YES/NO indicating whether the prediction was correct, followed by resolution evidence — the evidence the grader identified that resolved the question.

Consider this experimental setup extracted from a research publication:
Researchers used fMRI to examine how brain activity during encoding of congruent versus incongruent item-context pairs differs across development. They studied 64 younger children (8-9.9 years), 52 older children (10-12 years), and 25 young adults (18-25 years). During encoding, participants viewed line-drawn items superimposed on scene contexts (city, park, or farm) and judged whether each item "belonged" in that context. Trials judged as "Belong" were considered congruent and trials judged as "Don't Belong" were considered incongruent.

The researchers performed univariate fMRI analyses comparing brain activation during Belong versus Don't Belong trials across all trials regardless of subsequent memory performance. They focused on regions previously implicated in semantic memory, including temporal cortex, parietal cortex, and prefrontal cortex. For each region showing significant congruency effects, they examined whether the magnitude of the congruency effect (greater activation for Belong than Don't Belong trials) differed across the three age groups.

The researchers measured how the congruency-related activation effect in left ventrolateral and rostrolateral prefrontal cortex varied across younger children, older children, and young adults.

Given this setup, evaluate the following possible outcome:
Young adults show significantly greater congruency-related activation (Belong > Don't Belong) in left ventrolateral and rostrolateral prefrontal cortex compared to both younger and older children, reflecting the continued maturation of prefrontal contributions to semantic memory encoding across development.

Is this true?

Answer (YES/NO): NO